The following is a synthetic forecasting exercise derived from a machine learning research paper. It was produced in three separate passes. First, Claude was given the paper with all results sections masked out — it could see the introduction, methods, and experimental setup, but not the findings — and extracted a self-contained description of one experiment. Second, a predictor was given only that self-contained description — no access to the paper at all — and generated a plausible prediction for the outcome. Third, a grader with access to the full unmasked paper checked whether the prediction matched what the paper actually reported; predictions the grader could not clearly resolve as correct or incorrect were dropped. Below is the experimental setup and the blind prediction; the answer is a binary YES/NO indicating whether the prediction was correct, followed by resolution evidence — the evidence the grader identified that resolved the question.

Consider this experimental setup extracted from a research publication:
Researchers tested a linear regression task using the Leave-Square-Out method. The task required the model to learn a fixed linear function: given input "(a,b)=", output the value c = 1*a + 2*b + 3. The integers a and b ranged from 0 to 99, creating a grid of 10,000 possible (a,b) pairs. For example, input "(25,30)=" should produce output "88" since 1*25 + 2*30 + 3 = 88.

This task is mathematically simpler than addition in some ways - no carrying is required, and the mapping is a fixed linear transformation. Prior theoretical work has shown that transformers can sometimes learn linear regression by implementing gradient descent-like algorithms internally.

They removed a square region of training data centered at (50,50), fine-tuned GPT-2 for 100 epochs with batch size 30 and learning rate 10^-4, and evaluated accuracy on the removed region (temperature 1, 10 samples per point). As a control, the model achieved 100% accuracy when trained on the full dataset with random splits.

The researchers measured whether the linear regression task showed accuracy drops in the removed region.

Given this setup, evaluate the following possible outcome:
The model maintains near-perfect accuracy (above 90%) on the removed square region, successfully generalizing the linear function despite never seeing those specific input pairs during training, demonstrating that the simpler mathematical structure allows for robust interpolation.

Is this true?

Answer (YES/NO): NO